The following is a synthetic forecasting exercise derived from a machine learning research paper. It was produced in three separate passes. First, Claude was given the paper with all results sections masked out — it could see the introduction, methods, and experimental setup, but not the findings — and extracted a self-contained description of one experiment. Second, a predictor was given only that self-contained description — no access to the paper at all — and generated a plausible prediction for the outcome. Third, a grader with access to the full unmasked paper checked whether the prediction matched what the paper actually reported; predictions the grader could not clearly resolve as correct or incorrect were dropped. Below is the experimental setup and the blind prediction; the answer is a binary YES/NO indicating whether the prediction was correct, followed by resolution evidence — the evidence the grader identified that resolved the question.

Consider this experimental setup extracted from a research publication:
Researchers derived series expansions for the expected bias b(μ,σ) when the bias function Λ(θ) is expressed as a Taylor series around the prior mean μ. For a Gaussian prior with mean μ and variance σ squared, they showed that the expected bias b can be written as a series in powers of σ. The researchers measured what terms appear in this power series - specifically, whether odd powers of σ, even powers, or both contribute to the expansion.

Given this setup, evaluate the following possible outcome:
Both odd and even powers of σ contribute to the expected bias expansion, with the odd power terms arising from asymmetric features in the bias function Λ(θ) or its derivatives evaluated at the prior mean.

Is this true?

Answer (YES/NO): NO